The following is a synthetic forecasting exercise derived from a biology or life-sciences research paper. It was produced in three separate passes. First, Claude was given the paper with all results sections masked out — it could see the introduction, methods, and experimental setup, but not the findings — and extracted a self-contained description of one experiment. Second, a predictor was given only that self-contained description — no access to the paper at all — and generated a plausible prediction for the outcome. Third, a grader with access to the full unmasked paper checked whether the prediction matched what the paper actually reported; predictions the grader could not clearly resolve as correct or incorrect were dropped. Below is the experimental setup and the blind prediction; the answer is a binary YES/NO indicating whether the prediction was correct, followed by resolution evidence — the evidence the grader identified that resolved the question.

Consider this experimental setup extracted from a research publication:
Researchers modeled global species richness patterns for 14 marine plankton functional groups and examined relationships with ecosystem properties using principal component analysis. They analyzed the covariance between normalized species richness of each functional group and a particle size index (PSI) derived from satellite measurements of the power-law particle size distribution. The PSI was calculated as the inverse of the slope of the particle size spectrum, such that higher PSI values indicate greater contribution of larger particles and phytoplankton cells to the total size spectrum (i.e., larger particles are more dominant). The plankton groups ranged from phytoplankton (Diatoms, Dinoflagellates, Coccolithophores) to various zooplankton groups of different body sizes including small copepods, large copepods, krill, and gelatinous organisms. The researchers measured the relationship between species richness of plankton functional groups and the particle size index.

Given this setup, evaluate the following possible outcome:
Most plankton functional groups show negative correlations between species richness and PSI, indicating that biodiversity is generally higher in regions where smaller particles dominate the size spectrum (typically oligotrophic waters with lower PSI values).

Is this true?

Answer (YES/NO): YES